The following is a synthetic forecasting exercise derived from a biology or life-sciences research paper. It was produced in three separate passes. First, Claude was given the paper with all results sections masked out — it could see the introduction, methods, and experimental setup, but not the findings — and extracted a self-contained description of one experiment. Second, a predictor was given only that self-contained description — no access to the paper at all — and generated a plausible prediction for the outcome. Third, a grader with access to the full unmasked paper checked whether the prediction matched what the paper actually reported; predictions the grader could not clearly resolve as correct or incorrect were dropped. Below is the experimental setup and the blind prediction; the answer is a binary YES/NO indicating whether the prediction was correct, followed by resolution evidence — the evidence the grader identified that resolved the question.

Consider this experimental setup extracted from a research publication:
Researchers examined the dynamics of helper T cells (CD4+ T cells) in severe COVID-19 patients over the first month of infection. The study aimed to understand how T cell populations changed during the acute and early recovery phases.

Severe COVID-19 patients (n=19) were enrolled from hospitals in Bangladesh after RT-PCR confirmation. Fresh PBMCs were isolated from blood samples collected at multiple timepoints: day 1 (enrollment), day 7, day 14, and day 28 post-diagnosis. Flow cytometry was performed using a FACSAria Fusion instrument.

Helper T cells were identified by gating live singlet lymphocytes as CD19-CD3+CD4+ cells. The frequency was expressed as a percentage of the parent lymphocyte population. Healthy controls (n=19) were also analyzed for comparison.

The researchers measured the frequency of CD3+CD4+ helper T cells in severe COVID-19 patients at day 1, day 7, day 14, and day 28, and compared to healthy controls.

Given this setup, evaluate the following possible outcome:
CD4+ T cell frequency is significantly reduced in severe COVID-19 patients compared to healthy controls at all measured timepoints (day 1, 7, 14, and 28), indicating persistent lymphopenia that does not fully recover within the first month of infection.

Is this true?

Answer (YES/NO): NO